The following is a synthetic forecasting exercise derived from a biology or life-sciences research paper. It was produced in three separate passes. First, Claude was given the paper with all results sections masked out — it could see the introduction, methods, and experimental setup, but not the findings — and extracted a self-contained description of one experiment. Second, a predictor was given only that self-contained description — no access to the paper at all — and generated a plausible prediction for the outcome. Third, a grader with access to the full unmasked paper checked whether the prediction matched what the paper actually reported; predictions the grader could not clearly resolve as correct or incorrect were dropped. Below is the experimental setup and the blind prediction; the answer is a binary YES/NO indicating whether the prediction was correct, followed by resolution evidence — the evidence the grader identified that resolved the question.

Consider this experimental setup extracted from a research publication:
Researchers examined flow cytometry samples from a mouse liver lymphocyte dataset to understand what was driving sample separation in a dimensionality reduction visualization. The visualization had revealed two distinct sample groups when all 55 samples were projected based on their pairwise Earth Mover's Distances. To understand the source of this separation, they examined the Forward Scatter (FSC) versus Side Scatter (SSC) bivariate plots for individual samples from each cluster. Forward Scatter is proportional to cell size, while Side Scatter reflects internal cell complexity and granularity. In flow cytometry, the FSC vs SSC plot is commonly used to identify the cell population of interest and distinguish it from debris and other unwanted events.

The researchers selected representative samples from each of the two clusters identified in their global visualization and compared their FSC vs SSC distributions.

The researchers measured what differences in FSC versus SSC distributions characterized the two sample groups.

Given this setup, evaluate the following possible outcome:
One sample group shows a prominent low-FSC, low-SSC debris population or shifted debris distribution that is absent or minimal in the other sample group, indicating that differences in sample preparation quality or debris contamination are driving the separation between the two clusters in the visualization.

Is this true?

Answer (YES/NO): YES